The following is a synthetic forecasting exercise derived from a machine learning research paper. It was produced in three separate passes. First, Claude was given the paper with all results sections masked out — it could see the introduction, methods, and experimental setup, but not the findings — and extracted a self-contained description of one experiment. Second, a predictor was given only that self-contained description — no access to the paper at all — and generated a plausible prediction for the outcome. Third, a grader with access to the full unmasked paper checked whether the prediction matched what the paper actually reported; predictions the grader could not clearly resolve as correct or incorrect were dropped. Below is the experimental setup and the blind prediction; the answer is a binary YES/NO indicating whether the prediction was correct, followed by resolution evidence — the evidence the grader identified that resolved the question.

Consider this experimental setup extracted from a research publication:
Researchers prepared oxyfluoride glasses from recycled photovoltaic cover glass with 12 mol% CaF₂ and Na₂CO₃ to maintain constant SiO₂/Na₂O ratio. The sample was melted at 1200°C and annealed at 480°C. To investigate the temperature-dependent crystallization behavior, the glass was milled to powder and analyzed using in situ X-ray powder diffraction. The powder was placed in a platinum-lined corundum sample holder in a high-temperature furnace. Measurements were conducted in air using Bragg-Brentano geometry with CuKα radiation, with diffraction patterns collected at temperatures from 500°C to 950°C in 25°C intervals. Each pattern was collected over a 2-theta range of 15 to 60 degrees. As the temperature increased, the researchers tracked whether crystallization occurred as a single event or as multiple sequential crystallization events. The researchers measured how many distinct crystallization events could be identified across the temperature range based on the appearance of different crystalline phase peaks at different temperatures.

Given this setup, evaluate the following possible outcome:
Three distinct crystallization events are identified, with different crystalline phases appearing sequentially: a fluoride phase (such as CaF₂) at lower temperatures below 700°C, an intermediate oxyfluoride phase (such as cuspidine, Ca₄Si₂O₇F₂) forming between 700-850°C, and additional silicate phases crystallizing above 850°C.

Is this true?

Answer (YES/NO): NO